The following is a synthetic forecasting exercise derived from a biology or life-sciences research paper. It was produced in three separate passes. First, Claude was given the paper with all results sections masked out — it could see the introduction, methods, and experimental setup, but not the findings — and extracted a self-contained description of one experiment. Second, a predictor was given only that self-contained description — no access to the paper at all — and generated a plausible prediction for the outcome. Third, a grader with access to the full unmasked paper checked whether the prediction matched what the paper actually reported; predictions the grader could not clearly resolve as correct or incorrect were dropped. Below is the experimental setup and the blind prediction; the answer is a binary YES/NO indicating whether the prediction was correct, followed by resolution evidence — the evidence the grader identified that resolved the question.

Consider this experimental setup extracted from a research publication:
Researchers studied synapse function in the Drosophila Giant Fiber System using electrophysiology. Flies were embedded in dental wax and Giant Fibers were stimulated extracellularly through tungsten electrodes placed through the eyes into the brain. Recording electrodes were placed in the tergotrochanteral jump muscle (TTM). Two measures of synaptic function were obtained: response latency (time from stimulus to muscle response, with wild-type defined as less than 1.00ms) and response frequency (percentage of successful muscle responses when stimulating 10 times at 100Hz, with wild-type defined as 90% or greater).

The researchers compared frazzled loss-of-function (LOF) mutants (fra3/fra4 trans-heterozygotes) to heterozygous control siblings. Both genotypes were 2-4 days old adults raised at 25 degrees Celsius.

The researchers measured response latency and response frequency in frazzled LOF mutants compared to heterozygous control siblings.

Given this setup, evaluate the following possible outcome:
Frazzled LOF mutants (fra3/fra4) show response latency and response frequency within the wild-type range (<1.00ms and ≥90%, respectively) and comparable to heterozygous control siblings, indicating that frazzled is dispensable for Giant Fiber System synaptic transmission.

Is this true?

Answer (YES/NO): NO